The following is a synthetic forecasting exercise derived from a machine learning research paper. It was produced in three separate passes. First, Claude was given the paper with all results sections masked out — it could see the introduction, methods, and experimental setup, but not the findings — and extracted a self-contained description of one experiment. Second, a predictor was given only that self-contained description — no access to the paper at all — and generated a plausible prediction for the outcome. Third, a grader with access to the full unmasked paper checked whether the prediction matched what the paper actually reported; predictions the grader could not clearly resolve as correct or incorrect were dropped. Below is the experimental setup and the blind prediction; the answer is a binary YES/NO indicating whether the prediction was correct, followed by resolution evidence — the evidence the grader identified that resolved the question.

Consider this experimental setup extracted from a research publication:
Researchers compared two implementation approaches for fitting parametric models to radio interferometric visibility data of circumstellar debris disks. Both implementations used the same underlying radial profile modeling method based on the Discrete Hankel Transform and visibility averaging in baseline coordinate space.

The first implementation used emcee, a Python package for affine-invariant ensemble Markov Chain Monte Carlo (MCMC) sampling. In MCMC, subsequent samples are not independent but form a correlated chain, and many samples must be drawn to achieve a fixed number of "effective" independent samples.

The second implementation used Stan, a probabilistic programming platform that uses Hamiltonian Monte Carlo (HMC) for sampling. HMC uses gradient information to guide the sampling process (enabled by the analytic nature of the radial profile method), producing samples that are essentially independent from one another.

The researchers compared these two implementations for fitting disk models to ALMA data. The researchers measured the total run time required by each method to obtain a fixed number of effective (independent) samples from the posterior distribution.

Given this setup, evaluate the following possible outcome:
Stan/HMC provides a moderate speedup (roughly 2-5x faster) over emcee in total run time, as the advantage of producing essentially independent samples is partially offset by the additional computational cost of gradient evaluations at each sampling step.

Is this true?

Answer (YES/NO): NO